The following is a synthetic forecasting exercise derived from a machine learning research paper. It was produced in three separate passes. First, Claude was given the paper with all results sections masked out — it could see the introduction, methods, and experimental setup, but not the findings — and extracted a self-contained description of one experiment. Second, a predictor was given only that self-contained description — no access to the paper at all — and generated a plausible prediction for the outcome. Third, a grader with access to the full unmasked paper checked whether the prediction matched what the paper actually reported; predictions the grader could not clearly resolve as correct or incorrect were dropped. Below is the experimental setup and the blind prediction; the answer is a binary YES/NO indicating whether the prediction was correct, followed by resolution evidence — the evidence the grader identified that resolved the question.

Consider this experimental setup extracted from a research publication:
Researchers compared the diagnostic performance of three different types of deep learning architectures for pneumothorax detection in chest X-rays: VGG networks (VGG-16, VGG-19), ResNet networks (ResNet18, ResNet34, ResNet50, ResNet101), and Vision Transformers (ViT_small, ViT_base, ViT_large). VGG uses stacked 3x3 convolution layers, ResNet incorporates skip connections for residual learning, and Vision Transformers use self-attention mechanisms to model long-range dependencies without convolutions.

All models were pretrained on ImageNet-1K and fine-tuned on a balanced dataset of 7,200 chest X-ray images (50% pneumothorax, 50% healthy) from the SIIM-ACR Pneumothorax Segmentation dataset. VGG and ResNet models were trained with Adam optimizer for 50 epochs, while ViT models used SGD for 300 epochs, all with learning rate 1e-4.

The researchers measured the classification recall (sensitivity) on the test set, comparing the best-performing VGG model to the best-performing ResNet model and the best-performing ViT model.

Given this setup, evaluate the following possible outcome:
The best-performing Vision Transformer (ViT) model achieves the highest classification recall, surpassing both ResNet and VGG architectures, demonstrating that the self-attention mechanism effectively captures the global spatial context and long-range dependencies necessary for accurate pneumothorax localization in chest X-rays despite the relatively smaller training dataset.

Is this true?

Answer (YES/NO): NO